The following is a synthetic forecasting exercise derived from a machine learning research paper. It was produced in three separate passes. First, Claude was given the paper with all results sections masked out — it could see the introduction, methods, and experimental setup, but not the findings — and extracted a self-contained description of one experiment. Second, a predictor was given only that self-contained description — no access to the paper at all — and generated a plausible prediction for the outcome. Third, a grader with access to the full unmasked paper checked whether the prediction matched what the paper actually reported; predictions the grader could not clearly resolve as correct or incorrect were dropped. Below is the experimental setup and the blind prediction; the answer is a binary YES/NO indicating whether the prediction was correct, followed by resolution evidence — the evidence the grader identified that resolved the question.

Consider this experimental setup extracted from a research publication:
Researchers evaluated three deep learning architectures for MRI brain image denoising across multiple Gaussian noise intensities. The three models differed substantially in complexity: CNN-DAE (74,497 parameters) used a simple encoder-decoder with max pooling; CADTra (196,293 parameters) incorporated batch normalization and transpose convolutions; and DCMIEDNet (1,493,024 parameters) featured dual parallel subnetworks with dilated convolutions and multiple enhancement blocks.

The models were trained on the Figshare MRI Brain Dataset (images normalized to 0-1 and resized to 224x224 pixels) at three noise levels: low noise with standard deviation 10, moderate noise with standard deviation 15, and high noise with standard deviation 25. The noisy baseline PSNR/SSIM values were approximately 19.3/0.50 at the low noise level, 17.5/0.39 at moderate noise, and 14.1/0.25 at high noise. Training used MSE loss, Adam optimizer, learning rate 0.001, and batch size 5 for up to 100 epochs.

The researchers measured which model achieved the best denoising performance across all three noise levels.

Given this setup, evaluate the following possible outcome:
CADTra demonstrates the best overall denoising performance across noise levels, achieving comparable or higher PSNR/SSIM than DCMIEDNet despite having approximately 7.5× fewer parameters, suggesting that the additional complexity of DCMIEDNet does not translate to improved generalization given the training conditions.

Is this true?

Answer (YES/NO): NO